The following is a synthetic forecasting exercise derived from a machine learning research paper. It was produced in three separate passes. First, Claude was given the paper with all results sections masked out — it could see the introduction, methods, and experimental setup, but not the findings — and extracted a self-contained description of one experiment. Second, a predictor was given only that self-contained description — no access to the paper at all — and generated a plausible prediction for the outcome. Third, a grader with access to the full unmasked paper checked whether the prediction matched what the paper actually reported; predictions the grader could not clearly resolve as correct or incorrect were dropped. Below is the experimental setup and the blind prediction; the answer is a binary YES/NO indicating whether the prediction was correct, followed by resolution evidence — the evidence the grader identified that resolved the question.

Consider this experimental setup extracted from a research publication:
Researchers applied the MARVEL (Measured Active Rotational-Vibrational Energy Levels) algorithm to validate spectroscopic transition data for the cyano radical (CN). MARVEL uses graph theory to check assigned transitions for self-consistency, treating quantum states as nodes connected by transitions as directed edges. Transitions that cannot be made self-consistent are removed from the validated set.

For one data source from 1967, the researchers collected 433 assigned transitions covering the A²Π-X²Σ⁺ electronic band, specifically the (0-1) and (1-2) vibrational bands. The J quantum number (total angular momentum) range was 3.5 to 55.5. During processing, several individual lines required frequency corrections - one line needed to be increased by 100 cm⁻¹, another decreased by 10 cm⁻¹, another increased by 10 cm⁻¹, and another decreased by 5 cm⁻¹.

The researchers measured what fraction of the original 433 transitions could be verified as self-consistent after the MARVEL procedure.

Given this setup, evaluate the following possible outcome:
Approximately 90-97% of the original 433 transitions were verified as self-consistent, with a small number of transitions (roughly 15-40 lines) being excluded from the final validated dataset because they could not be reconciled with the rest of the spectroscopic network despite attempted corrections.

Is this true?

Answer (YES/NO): NO